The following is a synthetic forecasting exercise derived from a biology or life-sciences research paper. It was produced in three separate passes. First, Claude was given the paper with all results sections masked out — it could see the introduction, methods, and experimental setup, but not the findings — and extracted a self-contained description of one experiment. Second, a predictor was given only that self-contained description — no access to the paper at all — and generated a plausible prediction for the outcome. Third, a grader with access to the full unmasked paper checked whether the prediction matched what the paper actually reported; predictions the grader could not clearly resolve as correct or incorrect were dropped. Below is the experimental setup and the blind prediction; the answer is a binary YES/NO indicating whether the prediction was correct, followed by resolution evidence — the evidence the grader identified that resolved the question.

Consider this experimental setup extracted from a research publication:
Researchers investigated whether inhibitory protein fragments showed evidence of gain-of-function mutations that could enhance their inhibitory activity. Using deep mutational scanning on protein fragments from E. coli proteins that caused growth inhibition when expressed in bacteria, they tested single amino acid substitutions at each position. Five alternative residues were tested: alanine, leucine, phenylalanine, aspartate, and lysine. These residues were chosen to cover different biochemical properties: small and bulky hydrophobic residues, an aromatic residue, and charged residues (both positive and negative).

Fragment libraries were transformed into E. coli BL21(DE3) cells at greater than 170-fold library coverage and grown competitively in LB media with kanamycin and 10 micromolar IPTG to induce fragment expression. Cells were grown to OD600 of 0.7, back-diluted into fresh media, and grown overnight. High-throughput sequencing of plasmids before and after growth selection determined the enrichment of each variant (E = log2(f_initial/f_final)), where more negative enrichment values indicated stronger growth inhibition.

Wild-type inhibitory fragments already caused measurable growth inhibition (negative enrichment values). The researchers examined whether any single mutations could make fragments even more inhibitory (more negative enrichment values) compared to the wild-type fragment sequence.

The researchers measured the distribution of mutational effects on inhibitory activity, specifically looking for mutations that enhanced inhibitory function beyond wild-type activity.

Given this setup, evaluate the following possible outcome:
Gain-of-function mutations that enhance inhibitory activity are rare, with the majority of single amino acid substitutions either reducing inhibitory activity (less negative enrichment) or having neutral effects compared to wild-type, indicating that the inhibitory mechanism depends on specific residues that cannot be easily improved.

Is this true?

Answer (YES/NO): NO